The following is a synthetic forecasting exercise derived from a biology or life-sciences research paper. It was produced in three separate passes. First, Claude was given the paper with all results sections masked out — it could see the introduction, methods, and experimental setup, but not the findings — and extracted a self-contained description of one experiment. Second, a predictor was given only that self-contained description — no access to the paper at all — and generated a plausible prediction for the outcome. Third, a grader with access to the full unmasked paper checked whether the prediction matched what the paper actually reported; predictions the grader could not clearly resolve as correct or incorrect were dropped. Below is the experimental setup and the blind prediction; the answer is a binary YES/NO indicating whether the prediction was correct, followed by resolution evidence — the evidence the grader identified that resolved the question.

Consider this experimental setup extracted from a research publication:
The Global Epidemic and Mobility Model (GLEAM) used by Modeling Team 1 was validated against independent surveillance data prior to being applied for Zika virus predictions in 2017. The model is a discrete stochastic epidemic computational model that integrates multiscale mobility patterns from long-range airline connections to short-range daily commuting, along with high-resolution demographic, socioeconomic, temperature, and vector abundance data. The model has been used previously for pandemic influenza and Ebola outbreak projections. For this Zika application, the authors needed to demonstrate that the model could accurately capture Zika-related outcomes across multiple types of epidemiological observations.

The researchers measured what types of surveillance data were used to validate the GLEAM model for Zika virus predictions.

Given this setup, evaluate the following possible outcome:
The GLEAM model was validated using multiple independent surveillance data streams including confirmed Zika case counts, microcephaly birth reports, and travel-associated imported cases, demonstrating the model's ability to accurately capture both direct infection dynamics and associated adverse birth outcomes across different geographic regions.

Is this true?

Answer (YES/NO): YES